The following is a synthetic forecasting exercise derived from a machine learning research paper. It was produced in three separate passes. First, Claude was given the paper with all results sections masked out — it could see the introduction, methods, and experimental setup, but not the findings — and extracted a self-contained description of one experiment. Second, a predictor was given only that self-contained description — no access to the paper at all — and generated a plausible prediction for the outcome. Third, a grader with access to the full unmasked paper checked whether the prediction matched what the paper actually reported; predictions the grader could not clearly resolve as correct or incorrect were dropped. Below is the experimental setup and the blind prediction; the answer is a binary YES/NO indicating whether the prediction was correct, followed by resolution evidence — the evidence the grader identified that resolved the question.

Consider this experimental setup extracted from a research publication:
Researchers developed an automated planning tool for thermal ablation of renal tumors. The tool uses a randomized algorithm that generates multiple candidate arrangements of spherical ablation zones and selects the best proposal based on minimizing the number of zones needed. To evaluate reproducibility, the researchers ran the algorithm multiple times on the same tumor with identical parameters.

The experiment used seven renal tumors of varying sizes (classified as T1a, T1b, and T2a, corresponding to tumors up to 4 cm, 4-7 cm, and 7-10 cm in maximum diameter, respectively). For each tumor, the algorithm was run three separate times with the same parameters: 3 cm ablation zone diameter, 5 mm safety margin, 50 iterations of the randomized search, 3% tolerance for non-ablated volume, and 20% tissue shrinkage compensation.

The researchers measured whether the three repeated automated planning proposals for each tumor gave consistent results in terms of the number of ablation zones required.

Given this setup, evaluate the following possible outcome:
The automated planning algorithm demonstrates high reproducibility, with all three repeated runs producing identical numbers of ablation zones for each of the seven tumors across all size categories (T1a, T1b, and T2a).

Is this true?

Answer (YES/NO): NO